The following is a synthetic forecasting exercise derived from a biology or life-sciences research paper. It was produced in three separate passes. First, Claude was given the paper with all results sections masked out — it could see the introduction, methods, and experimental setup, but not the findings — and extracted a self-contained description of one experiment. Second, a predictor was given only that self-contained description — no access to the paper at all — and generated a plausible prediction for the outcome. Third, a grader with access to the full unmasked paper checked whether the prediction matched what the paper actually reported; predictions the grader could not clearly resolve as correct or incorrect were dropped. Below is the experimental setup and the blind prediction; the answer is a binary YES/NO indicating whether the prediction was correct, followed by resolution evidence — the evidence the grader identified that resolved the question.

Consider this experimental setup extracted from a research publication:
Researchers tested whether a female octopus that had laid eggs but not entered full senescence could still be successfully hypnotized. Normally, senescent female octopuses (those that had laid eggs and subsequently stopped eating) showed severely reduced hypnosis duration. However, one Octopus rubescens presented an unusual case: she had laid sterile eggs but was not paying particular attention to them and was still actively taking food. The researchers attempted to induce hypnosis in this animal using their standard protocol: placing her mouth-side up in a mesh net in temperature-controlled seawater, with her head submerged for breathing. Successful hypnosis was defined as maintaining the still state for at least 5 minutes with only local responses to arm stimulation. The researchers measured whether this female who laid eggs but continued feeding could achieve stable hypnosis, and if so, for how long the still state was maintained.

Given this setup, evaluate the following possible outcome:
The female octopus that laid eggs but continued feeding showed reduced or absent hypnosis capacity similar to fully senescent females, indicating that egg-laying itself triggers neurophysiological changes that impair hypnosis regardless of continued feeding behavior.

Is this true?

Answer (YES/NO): NO